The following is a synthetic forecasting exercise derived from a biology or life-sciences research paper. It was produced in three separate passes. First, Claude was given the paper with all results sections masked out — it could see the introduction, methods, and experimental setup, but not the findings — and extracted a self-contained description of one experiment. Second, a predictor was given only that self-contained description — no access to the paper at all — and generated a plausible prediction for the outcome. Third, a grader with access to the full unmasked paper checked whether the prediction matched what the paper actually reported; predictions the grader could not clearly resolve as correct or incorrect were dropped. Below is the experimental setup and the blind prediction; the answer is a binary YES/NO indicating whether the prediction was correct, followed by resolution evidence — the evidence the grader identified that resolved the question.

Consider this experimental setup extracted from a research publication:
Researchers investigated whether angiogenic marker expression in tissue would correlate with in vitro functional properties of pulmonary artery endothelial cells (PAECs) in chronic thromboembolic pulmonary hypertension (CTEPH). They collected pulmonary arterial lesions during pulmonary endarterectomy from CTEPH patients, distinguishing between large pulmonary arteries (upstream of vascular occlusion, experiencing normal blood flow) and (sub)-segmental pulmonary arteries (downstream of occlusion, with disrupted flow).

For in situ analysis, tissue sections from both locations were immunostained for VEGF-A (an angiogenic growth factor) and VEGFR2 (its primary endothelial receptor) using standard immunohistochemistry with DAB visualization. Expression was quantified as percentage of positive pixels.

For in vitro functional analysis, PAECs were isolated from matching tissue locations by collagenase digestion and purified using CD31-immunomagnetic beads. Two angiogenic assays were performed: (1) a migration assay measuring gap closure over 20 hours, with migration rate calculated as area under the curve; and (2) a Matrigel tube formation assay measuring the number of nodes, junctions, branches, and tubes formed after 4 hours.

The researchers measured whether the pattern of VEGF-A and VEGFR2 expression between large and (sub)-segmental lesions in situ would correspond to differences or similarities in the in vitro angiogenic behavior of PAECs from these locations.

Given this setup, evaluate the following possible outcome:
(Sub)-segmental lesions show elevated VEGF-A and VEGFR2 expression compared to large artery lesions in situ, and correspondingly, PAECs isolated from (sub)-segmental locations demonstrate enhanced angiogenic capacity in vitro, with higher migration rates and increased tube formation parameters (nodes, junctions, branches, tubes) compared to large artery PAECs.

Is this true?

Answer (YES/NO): NO